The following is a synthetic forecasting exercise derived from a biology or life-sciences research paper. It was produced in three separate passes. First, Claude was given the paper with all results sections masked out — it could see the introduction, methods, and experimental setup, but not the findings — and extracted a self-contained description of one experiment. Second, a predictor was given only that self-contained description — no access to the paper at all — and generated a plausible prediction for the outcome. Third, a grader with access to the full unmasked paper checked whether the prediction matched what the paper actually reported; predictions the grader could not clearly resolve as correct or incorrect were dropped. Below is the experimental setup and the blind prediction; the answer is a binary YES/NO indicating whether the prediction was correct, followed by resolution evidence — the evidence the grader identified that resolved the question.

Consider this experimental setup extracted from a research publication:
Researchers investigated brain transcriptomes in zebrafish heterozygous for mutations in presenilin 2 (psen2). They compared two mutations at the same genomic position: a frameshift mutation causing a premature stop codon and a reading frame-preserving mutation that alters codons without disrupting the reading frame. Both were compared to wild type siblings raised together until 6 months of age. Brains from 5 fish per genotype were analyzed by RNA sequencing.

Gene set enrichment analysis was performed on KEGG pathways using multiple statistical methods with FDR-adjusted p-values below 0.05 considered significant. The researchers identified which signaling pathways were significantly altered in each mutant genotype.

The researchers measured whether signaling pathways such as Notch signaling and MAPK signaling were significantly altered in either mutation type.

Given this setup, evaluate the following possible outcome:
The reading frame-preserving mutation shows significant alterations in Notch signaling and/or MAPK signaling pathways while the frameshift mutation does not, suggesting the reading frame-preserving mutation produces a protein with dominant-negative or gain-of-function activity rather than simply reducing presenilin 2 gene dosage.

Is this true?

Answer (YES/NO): NO